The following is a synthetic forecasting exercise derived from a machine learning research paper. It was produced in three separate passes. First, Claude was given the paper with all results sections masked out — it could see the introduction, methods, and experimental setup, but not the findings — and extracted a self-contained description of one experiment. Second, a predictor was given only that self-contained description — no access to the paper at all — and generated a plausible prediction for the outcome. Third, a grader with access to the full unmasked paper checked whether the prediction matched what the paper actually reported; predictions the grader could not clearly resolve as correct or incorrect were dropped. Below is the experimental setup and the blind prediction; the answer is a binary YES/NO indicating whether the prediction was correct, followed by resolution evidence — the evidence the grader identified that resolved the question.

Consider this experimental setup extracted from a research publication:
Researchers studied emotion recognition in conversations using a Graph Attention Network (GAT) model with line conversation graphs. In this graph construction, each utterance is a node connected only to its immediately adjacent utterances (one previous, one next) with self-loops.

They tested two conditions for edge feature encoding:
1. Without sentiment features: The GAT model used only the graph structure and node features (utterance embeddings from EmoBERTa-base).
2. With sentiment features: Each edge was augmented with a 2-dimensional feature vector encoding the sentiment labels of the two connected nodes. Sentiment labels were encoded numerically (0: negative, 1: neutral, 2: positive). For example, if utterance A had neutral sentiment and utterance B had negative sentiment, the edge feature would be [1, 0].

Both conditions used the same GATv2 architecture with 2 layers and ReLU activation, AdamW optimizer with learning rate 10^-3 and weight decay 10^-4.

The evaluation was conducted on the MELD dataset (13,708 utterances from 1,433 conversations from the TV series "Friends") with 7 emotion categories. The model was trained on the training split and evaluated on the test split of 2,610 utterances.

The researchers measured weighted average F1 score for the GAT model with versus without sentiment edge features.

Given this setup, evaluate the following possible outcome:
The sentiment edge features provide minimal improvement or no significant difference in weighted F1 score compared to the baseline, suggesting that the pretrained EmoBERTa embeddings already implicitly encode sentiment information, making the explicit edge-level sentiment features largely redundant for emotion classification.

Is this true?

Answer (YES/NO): YES